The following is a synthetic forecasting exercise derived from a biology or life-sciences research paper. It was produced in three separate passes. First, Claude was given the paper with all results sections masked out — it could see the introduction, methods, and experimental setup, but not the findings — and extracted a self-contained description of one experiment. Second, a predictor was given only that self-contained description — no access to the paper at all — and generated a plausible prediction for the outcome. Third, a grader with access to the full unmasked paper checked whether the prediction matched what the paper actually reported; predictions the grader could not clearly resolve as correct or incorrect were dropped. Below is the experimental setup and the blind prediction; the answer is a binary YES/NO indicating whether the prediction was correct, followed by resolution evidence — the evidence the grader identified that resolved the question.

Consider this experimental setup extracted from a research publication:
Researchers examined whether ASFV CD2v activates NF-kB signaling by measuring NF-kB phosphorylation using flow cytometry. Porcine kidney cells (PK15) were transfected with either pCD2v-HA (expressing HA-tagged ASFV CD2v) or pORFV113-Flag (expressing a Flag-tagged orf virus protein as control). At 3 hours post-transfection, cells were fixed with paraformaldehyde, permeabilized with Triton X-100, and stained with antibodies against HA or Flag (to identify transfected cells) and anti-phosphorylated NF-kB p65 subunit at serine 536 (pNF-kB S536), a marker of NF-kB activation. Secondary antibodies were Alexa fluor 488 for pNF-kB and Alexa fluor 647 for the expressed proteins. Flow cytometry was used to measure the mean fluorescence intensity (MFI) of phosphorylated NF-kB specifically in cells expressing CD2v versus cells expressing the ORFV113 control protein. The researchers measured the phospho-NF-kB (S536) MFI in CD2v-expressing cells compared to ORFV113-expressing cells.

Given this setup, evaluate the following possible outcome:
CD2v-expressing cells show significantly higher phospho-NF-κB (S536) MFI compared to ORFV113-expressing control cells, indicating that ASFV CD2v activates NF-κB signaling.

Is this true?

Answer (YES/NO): YES